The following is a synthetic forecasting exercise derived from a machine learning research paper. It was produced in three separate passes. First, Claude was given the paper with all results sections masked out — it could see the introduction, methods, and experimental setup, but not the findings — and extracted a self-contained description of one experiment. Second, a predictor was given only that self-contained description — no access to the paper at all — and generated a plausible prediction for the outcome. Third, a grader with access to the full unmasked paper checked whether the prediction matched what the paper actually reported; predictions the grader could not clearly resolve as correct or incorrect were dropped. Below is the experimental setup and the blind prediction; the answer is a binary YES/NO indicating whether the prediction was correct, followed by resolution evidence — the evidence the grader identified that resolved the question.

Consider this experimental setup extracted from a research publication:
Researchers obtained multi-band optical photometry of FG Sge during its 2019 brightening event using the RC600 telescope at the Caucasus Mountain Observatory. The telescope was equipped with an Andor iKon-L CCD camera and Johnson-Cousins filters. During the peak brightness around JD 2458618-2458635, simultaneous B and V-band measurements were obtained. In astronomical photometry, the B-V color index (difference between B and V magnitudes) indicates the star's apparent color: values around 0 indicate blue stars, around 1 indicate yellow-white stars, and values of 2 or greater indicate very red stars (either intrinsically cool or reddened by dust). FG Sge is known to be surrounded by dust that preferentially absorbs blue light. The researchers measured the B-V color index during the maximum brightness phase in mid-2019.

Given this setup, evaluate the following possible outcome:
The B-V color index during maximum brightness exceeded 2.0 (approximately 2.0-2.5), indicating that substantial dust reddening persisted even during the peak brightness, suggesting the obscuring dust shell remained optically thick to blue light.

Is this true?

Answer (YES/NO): NO